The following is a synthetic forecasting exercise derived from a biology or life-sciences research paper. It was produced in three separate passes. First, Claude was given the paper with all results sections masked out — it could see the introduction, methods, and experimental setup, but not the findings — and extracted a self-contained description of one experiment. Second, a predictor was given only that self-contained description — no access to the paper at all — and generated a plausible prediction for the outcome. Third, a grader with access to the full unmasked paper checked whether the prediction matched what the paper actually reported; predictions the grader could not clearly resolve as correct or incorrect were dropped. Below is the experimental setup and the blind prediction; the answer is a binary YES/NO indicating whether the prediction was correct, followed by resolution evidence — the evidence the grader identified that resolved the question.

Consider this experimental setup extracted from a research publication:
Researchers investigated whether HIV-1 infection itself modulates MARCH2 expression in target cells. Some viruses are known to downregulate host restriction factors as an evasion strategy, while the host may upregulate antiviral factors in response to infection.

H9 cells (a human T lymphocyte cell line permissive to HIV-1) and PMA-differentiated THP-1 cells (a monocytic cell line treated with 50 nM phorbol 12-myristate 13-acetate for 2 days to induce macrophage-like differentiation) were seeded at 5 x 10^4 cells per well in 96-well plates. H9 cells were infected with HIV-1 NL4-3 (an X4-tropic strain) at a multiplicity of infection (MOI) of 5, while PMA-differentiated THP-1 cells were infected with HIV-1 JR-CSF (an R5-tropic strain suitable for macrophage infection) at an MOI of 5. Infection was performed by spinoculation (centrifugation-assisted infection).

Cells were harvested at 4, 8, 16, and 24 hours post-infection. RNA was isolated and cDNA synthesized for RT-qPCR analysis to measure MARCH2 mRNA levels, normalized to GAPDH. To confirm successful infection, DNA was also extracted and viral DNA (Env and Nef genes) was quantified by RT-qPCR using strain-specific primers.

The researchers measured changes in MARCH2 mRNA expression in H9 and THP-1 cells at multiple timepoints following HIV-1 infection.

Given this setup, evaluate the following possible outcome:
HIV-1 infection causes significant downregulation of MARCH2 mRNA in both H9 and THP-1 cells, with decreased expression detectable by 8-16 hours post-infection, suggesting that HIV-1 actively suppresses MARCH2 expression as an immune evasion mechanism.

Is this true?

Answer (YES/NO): NO